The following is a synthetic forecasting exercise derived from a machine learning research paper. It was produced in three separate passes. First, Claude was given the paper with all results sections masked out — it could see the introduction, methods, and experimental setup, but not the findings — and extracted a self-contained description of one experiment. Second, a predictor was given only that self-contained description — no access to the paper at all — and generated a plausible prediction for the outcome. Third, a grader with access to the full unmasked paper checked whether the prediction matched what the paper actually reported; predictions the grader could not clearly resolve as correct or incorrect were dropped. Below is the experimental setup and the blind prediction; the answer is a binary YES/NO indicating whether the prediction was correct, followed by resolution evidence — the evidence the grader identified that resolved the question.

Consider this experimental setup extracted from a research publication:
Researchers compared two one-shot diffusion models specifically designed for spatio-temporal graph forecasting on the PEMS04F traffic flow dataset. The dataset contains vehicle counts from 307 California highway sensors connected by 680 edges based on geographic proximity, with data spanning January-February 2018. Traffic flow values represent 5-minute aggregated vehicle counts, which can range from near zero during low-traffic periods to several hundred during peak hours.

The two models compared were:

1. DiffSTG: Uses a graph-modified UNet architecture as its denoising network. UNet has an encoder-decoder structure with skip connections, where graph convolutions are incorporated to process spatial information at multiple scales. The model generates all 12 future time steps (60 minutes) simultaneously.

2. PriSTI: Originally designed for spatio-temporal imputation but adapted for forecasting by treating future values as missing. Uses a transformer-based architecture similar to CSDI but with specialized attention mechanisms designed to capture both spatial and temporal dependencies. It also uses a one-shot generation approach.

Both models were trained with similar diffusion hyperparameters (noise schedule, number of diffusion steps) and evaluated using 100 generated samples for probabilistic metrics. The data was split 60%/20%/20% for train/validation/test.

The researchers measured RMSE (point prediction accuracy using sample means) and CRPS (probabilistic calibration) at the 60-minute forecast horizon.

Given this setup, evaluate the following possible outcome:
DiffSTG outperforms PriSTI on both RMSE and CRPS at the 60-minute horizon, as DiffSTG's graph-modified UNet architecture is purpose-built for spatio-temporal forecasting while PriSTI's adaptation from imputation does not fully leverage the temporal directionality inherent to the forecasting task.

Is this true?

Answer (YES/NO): NO